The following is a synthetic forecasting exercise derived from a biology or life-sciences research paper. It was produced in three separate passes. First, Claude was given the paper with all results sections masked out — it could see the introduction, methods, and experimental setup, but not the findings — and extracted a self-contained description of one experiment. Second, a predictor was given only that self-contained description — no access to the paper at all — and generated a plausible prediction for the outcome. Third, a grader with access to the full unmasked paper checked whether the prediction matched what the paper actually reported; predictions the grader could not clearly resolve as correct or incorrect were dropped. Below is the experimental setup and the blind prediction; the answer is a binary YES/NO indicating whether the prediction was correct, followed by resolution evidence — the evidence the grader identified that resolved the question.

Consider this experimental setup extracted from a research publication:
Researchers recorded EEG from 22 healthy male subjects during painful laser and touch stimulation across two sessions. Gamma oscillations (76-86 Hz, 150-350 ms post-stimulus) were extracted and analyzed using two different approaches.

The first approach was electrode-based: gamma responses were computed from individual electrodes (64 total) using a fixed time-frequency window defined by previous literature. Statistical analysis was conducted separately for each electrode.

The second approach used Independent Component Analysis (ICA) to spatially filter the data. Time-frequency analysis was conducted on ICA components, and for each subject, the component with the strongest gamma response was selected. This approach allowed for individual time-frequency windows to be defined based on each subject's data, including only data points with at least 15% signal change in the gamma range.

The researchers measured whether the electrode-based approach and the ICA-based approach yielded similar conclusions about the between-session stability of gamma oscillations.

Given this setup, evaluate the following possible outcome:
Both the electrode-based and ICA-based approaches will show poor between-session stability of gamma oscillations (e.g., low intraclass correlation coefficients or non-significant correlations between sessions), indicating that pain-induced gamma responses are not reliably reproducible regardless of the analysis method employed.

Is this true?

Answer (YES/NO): NO